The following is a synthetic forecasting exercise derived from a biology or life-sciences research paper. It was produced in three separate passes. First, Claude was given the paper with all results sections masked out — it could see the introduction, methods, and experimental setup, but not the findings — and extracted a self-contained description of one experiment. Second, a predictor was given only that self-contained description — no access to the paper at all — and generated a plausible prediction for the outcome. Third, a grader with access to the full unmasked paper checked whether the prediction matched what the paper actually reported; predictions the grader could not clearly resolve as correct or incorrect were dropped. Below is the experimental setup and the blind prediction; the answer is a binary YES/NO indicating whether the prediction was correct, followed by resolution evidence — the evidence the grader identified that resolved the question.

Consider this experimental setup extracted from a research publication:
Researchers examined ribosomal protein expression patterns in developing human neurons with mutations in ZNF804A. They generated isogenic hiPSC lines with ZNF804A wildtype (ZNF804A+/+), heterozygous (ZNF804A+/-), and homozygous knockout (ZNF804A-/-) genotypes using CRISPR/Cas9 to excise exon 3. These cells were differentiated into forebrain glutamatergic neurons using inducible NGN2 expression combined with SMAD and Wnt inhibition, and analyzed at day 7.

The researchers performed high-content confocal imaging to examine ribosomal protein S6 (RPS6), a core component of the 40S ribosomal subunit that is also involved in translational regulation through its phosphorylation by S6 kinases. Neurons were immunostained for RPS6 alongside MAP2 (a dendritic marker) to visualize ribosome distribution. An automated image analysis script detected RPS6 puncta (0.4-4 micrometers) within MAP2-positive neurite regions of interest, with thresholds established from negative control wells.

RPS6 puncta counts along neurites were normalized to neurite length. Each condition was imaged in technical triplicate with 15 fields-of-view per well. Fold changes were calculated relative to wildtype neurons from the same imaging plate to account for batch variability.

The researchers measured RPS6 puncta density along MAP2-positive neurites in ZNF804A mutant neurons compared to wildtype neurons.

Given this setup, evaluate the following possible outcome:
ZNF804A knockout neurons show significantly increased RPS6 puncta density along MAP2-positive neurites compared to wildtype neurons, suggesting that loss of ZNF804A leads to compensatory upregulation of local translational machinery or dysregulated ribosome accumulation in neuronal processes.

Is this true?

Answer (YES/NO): YES